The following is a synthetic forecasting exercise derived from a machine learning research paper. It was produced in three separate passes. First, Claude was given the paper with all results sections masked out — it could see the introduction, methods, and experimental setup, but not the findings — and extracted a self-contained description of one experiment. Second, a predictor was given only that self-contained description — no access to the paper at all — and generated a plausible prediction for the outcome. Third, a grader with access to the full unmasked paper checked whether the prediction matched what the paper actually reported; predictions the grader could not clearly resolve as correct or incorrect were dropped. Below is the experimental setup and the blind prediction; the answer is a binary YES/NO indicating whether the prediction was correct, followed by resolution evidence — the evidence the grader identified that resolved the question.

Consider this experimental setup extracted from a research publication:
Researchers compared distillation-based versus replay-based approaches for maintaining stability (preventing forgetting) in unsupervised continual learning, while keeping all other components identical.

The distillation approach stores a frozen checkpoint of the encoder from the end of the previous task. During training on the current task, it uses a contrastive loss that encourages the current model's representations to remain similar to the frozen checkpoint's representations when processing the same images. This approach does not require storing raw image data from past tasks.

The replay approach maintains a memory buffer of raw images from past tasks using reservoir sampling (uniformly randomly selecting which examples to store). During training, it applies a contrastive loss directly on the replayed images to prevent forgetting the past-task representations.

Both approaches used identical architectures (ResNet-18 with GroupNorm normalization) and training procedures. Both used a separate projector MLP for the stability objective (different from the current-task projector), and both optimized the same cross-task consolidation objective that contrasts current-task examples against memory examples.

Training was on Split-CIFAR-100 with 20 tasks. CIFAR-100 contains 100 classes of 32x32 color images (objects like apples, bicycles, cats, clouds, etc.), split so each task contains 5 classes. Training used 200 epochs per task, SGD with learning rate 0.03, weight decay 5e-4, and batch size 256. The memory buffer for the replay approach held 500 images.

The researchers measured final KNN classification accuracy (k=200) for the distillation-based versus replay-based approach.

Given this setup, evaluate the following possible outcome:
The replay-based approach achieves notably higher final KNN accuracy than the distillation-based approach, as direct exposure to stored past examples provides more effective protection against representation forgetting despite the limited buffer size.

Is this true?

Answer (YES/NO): NO